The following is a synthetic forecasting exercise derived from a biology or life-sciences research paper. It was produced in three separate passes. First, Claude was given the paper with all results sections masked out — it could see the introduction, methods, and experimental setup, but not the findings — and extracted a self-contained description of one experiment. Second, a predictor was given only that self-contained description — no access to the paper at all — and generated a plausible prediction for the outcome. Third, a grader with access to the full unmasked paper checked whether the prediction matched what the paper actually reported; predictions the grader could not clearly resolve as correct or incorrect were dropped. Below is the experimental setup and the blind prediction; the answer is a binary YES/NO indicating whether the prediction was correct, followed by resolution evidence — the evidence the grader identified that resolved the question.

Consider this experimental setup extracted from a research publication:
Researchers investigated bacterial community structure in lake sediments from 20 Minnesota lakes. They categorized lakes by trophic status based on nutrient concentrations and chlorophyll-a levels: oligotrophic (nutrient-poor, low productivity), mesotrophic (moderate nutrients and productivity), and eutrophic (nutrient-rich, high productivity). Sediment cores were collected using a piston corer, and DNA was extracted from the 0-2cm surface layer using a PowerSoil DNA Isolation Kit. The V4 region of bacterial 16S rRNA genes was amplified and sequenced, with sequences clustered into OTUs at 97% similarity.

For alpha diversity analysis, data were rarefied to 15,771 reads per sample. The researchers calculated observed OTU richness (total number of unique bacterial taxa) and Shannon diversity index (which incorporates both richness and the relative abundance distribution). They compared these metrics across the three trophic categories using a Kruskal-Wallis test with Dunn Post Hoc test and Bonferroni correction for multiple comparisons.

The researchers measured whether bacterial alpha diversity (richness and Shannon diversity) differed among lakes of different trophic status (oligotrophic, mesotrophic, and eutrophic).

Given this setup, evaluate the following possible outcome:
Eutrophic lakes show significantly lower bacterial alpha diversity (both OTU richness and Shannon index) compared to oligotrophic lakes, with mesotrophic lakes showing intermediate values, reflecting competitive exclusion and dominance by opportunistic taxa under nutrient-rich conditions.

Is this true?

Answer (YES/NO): NO